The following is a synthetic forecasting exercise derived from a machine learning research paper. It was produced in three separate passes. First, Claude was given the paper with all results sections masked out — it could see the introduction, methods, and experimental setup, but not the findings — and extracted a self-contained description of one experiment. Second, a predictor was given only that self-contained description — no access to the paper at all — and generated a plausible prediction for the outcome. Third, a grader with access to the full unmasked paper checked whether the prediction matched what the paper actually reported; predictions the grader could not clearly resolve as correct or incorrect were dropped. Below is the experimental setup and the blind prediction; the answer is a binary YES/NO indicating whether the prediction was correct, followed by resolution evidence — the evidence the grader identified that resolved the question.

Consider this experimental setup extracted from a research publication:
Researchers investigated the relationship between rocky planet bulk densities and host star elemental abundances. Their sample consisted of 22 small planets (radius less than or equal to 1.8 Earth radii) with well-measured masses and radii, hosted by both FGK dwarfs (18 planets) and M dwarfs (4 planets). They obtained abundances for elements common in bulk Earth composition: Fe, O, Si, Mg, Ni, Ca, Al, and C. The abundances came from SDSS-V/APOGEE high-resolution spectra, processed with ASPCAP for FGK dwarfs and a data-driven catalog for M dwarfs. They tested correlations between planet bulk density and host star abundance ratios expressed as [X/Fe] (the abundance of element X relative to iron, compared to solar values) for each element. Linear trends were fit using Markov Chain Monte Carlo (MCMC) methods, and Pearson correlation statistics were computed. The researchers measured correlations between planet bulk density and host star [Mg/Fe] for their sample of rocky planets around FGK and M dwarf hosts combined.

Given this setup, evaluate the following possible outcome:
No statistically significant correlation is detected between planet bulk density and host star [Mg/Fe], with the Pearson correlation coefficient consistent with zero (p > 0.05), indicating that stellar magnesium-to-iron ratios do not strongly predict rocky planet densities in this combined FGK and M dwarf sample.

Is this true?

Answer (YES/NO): NO